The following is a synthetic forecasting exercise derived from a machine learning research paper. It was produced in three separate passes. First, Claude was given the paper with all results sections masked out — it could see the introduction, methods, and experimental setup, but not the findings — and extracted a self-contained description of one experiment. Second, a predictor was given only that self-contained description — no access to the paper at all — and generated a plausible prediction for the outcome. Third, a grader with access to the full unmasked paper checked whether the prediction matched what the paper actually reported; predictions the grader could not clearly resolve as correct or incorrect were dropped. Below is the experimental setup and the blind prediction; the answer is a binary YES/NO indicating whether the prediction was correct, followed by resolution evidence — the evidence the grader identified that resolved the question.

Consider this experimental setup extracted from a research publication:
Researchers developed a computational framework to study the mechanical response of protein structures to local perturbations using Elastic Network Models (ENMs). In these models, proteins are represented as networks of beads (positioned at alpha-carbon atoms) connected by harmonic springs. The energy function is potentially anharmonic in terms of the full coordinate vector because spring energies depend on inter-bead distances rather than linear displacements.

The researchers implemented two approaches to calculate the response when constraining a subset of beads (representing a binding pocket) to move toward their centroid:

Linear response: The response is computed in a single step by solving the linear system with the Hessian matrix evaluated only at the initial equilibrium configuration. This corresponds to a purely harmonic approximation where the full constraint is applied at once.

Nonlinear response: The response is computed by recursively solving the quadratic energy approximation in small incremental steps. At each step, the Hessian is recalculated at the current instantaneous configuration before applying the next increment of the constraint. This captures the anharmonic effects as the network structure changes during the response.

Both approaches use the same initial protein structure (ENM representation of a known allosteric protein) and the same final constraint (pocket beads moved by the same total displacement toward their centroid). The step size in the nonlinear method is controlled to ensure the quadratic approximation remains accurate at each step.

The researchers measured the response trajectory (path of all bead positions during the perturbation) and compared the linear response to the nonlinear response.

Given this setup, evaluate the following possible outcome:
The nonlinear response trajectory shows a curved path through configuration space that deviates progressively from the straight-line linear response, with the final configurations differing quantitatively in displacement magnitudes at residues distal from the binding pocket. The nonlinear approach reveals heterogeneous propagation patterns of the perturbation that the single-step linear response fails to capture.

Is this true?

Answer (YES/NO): YES